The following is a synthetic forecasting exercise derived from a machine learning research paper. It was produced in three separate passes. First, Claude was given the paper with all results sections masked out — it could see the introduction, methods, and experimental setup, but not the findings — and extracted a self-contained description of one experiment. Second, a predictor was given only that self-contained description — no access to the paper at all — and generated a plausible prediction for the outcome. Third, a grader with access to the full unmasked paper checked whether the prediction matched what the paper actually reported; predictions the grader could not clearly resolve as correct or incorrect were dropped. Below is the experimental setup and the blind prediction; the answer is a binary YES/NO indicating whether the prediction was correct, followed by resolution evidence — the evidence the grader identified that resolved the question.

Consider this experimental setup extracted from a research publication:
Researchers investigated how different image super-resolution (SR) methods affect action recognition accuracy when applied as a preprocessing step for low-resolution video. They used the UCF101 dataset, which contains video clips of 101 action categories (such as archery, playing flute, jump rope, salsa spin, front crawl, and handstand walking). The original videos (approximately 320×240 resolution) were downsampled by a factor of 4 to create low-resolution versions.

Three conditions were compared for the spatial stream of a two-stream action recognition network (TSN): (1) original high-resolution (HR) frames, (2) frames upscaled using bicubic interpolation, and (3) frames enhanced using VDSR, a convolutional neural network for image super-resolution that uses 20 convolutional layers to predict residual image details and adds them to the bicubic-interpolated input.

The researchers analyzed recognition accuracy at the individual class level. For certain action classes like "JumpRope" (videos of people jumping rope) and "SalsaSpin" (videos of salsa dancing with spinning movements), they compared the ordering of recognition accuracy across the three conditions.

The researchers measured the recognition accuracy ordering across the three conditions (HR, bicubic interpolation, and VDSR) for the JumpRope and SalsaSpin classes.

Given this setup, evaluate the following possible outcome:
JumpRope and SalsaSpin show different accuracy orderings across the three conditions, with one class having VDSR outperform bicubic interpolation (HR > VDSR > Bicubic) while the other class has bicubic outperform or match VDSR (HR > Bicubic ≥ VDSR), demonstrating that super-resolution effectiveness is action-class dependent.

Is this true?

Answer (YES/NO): NO